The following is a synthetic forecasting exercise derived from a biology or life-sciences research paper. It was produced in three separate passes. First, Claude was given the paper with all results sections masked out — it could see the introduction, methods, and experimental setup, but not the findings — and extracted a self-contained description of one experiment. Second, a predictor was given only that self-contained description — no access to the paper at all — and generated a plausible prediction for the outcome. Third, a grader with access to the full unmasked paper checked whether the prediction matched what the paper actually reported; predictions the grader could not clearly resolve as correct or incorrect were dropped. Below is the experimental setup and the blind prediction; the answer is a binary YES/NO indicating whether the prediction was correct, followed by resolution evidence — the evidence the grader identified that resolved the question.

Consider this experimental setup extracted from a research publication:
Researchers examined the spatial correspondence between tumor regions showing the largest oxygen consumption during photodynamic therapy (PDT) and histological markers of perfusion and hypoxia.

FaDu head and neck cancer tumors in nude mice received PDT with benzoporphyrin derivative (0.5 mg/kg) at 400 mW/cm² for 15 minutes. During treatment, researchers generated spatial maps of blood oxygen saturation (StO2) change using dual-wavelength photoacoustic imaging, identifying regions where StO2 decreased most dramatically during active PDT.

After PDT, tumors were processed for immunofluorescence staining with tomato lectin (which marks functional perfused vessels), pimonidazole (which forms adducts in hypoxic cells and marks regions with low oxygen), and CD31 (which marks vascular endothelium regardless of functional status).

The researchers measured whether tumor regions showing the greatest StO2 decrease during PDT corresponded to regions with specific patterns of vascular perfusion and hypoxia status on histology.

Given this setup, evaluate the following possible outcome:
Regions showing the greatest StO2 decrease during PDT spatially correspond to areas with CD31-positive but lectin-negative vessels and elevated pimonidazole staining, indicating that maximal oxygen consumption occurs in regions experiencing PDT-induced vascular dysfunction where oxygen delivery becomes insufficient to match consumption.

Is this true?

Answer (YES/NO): NO